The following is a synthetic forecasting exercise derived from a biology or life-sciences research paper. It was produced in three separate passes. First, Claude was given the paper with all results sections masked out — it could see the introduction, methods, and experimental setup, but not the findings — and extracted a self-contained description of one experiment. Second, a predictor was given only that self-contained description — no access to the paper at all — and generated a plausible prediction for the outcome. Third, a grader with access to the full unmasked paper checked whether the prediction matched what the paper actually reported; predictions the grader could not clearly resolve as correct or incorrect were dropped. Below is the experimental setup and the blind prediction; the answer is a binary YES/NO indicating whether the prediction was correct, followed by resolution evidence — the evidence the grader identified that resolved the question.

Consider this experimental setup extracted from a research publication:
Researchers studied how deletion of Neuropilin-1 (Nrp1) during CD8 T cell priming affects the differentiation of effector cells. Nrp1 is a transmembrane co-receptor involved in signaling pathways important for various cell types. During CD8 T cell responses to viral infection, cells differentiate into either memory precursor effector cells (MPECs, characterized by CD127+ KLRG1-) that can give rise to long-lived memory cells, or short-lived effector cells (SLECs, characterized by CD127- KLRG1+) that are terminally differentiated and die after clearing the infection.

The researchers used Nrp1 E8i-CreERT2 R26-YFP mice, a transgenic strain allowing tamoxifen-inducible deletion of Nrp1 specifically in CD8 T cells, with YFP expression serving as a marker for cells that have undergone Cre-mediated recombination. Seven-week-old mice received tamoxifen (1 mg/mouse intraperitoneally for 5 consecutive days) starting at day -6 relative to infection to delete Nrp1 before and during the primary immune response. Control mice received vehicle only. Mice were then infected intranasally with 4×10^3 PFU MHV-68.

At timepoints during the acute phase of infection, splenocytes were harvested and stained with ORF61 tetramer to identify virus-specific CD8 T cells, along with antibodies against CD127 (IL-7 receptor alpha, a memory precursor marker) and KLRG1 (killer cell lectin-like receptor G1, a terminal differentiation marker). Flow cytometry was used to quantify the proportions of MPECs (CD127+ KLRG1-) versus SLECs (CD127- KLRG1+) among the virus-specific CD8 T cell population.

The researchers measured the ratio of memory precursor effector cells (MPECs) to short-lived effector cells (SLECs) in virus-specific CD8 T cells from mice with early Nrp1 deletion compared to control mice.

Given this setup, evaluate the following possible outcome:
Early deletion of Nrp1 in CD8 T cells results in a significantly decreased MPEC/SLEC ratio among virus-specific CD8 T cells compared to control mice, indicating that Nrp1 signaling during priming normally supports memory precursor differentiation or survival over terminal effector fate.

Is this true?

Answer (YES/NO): NO